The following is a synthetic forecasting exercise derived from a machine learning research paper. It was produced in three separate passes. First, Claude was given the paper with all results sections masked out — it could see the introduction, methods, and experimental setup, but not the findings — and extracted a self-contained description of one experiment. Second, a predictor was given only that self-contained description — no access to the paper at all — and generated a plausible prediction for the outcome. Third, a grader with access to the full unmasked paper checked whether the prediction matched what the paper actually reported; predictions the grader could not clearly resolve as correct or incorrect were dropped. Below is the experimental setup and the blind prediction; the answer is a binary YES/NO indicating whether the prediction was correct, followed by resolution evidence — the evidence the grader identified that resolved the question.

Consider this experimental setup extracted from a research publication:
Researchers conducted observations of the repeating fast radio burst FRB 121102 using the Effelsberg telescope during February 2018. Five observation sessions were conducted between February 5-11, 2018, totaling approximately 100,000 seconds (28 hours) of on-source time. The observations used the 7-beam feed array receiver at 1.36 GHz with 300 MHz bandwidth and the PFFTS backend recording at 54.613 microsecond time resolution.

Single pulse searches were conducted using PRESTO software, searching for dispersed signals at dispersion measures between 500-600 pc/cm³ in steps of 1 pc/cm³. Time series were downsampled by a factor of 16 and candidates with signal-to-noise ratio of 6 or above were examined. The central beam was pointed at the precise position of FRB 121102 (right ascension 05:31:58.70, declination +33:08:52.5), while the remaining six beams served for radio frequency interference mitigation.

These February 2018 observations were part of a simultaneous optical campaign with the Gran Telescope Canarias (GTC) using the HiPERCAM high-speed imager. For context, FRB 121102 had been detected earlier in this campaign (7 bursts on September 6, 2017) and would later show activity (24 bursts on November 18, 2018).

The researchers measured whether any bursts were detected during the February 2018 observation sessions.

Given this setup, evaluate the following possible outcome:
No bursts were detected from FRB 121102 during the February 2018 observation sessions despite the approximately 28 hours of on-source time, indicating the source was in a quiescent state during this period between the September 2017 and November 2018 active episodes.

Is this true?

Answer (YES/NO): YES